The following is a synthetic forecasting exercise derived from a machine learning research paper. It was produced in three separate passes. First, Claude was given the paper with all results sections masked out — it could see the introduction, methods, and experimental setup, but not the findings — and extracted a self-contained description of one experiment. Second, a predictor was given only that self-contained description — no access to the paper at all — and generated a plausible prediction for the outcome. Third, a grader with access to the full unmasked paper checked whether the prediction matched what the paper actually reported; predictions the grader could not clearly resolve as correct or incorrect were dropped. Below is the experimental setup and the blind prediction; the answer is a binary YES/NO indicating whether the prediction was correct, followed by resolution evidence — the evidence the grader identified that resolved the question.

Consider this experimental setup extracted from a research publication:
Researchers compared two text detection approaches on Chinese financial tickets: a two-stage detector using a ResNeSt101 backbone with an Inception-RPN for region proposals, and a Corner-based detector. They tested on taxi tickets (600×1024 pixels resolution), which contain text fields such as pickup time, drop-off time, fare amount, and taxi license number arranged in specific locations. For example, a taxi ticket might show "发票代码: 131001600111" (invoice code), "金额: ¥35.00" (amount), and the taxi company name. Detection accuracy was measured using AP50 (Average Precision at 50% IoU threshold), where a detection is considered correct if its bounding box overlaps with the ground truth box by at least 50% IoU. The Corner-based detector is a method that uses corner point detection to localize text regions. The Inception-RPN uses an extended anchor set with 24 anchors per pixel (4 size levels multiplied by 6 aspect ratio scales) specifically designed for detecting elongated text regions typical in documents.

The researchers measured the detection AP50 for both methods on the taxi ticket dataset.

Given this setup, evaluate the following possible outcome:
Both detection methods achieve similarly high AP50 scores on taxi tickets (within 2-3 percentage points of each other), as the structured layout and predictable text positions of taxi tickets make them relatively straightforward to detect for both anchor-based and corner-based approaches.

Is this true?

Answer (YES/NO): YES